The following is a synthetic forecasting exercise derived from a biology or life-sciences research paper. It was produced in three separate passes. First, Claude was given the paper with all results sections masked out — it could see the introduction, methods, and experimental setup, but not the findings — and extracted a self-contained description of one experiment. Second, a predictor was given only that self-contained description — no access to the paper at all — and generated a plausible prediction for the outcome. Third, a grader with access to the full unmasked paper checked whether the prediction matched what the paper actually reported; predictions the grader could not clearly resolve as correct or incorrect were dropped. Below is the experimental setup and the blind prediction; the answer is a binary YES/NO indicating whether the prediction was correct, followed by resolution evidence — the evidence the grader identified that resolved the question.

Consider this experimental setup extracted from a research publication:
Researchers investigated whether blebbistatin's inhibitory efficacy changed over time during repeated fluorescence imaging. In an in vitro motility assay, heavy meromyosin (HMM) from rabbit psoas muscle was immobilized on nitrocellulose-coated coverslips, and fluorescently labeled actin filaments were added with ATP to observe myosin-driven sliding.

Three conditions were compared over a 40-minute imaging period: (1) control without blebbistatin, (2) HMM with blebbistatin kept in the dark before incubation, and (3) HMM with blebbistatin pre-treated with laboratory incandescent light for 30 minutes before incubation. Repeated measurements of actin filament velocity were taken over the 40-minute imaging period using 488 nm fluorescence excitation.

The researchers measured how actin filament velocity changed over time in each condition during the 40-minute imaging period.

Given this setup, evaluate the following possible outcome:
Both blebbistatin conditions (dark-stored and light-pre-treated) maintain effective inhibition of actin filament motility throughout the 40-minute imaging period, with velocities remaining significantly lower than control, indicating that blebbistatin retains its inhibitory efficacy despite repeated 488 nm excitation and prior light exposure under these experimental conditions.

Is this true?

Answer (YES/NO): NO